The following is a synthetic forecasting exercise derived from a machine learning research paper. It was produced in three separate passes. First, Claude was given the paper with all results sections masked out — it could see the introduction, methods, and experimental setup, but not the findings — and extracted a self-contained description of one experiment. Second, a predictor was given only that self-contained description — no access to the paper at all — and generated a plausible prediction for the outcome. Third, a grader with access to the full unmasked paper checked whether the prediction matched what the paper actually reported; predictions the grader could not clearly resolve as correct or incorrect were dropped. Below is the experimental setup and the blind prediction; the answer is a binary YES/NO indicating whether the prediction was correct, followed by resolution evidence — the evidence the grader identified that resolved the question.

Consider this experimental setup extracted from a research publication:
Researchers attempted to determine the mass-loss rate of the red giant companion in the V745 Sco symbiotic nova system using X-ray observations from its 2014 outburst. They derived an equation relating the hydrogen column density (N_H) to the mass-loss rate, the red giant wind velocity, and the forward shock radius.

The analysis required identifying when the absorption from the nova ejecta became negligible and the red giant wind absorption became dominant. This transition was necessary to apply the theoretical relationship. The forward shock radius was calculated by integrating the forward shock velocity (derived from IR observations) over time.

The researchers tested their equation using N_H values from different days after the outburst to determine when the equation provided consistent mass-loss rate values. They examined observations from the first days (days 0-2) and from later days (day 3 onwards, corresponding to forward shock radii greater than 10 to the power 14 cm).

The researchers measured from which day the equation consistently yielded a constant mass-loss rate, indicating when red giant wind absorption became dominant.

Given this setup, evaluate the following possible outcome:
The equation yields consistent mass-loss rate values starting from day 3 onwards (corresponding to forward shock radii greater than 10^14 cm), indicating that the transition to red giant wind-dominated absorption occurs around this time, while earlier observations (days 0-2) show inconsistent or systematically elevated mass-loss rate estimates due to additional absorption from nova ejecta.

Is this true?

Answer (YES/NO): YES